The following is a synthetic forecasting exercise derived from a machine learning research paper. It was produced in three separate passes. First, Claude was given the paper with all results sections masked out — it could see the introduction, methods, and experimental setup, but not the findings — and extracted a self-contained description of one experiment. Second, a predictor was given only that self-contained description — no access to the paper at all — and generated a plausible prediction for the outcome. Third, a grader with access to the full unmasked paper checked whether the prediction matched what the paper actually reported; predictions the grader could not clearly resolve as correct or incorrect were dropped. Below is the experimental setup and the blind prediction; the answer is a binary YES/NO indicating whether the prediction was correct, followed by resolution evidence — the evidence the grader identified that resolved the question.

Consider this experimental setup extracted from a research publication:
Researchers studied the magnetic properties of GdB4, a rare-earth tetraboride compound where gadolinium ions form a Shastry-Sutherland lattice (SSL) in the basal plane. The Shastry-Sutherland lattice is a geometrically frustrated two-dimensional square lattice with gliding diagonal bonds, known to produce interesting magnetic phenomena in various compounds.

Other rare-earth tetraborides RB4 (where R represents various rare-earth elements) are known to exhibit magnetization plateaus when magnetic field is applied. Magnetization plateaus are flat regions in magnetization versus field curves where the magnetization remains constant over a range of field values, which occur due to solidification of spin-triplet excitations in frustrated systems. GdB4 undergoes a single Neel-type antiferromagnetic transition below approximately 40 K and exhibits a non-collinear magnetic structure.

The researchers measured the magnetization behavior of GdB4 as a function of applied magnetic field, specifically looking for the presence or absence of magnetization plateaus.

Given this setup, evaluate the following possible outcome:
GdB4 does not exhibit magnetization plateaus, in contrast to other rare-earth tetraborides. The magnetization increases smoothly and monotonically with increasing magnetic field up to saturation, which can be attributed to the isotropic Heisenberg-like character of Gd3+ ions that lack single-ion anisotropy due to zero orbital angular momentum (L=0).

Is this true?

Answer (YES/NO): NO